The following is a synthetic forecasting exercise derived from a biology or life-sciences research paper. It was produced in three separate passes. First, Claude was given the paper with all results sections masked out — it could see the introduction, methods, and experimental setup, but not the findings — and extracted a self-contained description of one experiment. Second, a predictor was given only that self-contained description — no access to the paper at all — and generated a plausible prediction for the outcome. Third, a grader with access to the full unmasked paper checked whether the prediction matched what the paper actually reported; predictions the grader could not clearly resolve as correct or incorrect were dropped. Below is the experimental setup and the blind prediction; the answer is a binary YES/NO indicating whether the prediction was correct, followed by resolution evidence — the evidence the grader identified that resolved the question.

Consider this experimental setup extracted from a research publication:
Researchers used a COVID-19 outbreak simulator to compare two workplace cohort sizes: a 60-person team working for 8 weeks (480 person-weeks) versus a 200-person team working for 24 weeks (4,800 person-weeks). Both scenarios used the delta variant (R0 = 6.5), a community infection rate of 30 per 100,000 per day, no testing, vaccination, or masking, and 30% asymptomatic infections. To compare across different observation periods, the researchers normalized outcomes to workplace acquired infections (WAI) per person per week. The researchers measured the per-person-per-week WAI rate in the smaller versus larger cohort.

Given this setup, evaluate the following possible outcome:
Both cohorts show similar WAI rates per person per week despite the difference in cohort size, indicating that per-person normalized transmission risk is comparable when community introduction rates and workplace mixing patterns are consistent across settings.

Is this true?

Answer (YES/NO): YES